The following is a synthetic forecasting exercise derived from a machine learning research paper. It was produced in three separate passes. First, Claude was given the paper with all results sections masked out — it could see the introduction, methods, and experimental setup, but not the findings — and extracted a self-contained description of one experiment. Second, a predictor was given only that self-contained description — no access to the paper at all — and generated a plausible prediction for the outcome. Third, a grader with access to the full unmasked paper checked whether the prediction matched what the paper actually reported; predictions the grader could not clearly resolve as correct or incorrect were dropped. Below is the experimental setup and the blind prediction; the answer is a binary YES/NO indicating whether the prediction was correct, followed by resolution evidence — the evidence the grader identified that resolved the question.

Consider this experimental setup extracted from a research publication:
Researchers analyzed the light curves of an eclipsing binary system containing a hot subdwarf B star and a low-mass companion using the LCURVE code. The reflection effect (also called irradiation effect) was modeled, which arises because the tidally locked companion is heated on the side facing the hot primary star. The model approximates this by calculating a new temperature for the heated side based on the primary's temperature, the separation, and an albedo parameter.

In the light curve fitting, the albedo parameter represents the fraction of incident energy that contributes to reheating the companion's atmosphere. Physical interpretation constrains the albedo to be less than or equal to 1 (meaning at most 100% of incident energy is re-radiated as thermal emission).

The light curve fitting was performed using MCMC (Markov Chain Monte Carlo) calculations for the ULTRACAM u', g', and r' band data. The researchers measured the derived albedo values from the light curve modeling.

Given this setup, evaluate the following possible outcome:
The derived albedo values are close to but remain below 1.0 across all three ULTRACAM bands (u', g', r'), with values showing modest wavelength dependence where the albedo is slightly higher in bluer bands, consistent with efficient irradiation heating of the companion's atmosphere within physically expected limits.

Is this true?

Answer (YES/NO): NO